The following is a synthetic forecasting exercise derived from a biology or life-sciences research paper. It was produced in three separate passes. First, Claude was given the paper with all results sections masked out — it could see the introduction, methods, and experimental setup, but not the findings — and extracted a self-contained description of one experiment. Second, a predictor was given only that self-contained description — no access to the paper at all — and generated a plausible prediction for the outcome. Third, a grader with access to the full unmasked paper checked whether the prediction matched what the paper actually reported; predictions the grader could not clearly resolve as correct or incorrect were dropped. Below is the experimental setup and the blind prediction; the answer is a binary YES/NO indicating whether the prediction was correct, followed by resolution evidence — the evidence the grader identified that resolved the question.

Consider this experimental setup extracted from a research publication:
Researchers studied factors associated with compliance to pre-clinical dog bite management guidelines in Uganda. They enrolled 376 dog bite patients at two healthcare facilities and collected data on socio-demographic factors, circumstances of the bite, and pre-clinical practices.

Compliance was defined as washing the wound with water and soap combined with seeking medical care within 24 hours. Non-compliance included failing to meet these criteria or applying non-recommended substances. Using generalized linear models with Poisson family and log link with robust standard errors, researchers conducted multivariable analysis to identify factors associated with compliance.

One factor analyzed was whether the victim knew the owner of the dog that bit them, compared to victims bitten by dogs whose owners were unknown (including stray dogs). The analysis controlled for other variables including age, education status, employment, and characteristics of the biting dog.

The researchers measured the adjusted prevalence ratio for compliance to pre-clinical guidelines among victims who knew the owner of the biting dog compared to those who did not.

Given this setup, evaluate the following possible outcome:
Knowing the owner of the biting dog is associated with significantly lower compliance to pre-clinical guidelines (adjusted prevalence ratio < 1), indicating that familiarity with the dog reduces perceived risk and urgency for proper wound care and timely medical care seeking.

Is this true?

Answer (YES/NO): YES